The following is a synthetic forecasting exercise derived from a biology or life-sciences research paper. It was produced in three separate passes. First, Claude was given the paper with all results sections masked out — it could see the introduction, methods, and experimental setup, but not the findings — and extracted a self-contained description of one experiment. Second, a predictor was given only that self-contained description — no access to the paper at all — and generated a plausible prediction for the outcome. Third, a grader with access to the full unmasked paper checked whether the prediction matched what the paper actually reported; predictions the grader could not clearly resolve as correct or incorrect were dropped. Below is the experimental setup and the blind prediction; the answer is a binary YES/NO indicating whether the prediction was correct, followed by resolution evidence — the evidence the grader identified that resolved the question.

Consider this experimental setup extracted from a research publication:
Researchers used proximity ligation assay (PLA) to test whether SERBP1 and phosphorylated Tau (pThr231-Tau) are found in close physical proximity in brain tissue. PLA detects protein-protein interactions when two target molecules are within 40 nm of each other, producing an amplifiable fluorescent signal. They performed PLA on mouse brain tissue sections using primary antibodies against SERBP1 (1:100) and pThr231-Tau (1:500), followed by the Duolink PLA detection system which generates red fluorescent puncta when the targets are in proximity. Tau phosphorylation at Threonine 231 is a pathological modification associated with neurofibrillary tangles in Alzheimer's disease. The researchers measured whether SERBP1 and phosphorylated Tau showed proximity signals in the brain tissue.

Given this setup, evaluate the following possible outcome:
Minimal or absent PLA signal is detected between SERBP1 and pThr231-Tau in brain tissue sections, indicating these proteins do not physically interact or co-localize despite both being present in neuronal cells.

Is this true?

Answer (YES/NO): NO